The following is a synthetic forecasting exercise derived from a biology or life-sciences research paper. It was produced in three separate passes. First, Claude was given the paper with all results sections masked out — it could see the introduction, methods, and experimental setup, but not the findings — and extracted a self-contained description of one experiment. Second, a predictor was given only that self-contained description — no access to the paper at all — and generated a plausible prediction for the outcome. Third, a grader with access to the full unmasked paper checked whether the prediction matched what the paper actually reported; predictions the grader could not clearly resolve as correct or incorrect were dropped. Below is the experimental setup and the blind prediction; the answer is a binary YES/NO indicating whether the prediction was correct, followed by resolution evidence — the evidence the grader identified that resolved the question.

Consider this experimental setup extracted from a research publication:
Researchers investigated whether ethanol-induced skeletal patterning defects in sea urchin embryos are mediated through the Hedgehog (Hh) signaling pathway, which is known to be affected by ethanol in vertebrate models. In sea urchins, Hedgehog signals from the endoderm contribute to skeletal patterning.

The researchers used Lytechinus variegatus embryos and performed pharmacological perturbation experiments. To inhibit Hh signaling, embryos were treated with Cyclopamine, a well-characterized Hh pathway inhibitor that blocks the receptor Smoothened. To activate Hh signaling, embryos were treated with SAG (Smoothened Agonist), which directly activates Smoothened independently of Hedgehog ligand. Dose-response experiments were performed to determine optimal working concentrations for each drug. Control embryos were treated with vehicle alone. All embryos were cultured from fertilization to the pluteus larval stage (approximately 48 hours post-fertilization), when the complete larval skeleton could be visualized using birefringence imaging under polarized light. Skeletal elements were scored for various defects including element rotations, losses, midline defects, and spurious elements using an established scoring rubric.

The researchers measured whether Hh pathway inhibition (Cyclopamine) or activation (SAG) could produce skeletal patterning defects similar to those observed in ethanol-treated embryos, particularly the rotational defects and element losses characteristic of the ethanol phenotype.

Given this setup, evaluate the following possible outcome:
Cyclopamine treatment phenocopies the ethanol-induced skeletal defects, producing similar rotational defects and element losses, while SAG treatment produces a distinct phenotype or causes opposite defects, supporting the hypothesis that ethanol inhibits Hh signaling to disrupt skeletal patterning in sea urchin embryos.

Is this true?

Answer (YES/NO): NO